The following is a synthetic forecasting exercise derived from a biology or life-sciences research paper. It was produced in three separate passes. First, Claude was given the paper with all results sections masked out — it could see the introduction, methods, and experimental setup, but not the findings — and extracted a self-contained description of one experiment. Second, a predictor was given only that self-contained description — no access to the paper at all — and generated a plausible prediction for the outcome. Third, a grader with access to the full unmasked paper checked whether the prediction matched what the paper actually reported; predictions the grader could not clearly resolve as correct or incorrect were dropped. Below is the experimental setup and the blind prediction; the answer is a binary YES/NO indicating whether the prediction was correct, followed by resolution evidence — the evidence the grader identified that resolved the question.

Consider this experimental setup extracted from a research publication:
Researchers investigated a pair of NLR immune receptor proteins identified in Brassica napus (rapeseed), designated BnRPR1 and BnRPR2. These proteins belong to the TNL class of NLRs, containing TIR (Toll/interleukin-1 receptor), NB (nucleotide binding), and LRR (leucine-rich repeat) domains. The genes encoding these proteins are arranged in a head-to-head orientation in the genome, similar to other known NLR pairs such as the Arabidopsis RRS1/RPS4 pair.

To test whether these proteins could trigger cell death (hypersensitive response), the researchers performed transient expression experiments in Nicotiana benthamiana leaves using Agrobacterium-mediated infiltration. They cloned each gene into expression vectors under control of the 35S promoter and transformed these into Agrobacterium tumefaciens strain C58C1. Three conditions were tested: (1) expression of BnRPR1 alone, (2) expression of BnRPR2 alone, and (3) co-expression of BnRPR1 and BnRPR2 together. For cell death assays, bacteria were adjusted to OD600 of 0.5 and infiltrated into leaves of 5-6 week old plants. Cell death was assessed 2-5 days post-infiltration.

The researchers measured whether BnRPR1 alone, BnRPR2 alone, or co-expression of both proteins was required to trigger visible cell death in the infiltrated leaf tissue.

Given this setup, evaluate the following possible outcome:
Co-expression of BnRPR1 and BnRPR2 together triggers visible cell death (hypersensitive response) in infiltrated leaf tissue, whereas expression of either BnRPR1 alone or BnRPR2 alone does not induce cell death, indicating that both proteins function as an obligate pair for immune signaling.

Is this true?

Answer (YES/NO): YES